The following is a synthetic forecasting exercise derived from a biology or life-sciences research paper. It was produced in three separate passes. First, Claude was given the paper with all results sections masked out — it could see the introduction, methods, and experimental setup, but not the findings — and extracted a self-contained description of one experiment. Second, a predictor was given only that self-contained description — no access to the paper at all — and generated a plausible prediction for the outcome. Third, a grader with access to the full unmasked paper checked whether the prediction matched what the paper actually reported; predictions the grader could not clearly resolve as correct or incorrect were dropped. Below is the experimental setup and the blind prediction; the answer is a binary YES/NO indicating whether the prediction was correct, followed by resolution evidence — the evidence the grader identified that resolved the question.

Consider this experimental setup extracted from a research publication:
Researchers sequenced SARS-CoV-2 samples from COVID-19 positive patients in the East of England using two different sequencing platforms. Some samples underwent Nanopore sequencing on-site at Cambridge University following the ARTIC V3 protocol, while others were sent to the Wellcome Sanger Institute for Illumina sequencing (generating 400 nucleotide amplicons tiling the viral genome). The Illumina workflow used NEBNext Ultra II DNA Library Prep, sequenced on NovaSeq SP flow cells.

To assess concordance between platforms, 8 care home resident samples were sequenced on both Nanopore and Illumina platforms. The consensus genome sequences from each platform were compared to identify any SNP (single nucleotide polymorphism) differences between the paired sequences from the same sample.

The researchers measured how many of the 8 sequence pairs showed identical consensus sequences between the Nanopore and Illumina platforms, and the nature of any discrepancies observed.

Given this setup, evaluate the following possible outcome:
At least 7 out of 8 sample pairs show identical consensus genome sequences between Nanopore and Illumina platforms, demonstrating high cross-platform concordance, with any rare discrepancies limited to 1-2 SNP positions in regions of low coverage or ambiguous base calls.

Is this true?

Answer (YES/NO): YES